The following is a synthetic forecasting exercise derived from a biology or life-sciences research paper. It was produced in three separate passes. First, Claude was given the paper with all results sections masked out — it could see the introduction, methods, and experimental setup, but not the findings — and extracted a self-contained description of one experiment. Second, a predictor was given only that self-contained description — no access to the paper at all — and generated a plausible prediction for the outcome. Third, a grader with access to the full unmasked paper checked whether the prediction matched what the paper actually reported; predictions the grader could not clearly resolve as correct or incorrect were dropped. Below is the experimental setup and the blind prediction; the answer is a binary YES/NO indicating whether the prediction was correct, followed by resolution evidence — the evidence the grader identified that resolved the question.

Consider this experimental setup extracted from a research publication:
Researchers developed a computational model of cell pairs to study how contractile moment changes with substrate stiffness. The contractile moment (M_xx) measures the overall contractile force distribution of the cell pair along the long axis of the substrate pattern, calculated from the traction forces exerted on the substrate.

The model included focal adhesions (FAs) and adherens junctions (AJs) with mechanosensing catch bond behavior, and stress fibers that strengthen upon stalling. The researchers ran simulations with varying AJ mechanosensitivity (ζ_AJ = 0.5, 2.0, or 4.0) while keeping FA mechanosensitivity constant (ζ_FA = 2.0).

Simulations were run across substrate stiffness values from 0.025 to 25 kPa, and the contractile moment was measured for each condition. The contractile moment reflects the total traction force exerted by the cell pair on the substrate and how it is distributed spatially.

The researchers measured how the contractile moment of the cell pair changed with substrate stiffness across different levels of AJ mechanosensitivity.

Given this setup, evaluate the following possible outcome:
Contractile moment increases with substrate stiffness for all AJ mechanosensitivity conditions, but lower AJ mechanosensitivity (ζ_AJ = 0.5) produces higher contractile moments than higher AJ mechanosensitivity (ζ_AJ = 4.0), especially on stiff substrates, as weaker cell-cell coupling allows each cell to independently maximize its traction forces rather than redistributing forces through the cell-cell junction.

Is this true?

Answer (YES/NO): NO